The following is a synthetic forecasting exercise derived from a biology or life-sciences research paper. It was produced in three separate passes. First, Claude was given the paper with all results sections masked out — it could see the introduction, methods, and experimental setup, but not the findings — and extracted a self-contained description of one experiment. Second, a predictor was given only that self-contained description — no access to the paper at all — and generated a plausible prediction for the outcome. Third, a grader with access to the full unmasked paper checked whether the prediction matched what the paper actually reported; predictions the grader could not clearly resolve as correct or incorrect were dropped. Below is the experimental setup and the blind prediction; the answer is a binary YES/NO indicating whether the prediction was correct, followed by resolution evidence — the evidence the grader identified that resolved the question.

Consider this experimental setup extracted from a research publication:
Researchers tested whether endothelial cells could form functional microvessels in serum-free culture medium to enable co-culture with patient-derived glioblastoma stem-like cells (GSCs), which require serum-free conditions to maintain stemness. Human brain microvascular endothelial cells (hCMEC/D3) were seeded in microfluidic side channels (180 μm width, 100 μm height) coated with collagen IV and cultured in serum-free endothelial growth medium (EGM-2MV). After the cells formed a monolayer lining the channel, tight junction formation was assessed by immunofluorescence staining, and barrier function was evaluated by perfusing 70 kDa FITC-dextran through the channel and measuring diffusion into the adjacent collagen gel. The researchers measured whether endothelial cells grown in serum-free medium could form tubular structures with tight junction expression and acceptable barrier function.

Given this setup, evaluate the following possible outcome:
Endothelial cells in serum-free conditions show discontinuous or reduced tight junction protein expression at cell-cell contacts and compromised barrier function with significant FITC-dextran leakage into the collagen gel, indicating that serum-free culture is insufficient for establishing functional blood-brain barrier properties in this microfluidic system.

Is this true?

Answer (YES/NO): NO